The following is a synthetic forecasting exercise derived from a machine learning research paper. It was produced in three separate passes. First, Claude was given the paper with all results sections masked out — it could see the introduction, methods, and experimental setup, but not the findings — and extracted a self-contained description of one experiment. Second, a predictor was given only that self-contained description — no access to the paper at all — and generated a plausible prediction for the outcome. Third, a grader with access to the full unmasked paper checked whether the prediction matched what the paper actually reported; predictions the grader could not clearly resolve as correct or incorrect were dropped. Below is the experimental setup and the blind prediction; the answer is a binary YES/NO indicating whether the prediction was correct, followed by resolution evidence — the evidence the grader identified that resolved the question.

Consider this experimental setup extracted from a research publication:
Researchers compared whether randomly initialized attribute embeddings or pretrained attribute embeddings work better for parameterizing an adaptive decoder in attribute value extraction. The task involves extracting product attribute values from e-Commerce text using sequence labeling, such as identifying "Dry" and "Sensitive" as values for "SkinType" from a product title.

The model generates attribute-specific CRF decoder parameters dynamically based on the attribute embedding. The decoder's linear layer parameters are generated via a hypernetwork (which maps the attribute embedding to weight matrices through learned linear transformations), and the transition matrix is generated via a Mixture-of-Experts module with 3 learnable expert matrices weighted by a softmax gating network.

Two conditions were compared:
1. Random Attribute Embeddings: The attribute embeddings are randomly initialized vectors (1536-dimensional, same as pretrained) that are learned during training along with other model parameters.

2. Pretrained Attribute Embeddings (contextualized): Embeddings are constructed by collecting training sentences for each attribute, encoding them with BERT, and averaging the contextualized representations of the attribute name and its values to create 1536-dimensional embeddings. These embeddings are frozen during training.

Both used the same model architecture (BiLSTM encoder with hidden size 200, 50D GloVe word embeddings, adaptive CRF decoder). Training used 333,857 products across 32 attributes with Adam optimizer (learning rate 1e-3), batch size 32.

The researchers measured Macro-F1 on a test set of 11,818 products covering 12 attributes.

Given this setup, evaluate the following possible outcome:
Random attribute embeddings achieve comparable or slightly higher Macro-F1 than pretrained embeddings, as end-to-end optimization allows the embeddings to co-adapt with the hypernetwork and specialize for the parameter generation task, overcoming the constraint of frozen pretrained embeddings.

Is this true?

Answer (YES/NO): NO